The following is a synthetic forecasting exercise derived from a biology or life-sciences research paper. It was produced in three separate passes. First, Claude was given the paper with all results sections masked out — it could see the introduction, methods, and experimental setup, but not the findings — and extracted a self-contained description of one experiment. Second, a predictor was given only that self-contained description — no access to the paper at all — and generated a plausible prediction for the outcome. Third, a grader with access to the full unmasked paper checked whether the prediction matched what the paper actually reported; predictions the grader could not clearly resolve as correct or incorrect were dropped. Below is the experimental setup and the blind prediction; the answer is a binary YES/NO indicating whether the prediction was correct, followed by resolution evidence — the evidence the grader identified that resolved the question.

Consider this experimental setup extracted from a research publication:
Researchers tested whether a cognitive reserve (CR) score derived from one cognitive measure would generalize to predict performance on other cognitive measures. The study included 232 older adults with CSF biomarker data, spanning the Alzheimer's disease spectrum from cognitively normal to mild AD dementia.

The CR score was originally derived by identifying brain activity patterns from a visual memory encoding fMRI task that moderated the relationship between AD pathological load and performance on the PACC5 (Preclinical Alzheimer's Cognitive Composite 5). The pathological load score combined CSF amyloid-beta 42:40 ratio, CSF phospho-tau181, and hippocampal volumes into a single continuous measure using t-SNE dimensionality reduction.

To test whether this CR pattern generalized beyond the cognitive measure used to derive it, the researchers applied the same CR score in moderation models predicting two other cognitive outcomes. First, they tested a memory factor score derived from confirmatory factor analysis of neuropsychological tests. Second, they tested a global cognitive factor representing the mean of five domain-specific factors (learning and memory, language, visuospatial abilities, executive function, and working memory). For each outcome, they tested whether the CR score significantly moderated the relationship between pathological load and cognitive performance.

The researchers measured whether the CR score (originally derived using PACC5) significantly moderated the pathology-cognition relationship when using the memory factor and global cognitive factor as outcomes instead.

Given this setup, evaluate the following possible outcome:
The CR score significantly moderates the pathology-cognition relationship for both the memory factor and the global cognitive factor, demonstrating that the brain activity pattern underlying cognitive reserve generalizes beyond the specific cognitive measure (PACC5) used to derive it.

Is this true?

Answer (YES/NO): YES